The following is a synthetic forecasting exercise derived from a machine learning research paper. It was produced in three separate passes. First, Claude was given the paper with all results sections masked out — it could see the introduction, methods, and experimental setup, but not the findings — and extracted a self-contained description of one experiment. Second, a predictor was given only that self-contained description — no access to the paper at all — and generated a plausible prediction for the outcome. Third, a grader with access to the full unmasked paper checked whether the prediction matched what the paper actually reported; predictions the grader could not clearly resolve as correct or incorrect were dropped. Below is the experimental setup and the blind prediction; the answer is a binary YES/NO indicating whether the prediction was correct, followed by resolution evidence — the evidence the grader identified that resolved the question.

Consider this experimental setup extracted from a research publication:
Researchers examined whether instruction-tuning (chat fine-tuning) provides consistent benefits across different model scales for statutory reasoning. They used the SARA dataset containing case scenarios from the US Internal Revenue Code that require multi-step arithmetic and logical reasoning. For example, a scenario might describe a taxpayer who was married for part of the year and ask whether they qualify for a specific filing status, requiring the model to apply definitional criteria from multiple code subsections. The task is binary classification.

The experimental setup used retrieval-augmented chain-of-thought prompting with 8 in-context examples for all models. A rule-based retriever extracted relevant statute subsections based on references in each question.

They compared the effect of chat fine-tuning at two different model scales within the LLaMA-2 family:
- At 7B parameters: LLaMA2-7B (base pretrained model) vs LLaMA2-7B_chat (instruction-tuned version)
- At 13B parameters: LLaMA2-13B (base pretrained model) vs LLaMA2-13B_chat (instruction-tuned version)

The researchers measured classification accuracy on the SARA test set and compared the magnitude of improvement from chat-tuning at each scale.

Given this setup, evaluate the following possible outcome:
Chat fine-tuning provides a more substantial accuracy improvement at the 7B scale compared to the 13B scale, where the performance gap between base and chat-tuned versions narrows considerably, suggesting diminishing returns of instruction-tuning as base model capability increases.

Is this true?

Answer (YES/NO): NO